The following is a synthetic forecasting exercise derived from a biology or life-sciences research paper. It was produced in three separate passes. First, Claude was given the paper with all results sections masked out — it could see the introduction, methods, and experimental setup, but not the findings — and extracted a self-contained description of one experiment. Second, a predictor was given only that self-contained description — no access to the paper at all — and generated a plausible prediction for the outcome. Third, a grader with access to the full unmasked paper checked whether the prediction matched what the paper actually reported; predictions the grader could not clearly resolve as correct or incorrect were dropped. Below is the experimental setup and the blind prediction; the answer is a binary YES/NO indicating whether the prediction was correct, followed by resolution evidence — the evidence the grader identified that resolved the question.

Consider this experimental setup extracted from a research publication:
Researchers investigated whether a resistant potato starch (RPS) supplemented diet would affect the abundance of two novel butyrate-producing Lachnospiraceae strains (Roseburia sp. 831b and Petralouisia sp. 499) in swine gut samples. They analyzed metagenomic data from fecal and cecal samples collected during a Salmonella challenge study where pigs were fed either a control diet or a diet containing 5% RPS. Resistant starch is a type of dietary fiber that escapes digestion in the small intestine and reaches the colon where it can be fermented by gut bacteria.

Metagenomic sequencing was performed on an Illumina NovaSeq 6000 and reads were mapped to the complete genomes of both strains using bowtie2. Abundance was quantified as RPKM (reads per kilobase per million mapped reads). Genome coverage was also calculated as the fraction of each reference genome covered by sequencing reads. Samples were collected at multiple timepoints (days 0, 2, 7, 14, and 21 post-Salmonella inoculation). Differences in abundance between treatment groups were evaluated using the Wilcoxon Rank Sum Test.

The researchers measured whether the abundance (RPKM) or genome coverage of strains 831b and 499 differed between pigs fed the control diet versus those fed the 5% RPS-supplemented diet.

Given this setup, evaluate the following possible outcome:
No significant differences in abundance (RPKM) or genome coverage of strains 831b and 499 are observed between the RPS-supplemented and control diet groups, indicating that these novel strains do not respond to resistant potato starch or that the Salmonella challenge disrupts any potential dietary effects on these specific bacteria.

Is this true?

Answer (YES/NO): YES